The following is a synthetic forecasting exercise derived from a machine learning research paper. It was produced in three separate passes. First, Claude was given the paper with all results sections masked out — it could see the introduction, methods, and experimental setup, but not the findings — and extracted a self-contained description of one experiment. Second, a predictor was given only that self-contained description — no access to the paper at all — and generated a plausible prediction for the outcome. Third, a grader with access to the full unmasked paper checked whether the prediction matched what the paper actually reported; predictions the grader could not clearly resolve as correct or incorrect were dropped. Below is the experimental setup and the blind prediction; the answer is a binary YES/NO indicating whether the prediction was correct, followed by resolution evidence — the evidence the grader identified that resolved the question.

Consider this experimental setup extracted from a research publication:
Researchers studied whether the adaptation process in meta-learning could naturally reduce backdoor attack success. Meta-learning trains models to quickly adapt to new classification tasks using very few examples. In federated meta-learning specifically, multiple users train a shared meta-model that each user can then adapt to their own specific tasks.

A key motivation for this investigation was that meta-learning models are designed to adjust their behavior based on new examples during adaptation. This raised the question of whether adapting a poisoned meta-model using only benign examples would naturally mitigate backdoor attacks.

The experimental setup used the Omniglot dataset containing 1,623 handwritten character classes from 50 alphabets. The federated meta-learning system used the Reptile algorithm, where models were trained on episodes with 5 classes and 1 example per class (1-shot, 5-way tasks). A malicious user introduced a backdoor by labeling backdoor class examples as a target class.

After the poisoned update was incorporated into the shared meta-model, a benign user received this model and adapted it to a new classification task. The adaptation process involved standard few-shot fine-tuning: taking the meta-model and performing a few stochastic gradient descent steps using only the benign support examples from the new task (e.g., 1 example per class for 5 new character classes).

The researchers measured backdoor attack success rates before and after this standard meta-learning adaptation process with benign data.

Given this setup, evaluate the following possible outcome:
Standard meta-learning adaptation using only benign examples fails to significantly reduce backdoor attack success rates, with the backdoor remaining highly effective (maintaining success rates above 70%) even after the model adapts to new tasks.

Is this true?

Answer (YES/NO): YES